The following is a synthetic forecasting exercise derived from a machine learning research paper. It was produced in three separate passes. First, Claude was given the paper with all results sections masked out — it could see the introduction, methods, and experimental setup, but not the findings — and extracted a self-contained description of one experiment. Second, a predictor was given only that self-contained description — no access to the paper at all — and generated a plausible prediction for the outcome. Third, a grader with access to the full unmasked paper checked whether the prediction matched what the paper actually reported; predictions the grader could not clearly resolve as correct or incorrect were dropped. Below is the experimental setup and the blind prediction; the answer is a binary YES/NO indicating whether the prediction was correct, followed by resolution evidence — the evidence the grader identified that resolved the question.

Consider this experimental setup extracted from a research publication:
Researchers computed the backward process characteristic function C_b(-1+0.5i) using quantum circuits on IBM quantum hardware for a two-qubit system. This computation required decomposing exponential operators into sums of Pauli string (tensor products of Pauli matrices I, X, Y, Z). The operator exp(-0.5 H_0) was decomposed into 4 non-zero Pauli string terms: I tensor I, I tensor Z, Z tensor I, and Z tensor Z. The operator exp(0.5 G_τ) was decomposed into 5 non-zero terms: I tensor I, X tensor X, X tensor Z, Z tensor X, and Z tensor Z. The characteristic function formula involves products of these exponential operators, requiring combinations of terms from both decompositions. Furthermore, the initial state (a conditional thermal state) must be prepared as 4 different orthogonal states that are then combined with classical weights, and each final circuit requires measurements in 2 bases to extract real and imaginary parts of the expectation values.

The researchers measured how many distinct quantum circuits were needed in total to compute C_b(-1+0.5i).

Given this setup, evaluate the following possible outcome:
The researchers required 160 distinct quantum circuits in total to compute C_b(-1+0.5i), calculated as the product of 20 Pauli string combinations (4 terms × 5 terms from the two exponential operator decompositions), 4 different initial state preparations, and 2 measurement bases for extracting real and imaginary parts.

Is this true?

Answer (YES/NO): YES